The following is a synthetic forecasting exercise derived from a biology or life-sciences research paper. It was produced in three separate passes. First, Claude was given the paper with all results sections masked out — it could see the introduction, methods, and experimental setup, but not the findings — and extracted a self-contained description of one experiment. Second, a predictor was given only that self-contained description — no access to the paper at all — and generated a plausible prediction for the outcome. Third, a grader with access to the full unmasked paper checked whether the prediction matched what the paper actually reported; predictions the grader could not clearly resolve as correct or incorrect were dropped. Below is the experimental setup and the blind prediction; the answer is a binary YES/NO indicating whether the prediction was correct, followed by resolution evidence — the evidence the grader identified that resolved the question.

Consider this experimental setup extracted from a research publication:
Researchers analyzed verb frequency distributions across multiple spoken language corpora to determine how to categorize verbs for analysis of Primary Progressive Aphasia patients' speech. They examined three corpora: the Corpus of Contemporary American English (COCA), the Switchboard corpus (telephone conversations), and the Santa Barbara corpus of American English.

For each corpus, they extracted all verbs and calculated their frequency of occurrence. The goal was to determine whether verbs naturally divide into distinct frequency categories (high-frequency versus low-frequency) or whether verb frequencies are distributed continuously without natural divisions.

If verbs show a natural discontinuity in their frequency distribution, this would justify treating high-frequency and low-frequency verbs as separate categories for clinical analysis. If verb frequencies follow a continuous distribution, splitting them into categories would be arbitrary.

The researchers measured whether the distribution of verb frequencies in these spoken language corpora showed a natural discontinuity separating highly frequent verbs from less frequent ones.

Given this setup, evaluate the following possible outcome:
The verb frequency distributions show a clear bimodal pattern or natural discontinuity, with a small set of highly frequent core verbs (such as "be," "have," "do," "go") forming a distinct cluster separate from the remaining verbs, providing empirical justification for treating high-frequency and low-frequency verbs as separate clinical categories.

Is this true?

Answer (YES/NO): YES